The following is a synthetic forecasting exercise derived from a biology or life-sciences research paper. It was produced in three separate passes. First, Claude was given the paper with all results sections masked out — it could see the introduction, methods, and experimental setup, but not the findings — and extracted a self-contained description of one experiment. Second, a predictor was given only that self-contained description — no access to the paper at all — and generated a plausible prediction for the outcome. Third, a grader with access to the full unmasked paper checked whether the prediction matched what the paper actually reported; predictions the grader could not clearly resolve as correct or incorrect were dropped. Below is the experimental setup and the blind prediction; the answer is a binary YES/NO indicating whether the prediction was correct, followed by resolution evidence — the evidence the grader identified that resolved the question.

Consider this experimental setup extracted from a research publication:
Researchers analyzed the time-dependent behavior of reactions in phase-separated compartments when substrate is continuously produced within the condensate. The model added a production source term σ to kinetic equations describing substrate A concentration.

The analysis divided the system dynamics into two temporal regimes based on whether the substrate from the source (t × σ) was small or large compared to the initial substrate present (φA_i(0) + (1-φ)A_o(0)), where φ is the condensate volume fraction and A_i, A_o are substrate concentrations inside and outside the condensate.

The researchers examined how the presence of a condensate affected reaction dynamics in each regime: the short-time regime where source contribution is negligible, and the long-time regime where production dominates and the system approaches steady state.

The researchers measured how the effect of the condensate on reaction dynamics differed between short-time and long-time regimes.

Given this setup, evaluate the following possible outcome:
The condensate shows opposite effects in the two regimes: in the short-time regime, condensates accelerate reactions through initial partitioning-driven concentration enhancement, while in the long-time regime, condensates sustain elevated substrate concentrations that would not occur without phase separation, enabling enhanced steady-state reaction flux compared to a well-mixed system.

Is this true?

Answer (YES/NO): NO